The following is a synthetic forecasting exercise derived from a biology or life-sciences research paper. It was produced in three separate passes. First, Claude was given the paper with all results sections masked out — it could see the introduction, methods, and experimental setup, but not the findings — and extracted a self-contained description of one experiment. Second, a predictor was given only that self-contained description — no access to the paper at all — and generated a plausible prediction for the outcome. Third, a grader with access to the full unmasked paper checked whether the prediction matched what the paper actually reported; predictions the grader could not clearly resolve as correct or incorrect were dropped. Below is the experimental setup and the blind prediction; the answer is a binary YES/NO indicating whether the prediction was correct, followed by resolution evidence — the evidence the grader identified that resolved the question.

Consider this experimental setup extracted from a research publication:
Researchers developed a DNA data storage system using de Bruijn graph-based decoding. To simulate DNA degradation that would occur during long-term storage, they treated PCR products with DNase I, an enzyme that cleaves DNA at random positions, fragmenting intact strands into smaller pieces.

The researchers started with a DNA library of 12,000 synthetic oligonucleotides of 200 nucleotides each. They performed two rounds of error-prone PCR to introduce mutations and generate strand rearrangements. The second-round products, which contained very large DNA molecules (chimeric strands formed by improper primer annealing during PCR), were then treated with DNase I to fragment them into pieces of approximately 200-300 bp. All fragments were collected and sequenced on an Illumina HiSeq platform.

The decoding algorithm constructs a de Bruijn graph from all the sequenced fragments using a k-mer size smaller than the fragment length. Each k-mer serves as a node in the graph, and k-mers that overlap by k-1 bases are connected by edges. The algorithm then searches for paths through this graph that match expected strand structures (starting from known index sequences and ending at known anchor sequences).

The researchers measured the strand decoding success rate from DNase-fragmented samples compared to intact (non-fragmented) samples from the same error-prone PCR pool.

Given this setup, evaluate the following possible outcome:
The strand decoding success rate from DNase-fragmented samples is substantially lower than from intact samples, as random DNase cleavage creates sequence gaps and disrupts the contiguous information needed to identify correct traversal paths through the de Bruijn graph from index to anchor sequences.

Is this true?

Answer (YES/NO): NO